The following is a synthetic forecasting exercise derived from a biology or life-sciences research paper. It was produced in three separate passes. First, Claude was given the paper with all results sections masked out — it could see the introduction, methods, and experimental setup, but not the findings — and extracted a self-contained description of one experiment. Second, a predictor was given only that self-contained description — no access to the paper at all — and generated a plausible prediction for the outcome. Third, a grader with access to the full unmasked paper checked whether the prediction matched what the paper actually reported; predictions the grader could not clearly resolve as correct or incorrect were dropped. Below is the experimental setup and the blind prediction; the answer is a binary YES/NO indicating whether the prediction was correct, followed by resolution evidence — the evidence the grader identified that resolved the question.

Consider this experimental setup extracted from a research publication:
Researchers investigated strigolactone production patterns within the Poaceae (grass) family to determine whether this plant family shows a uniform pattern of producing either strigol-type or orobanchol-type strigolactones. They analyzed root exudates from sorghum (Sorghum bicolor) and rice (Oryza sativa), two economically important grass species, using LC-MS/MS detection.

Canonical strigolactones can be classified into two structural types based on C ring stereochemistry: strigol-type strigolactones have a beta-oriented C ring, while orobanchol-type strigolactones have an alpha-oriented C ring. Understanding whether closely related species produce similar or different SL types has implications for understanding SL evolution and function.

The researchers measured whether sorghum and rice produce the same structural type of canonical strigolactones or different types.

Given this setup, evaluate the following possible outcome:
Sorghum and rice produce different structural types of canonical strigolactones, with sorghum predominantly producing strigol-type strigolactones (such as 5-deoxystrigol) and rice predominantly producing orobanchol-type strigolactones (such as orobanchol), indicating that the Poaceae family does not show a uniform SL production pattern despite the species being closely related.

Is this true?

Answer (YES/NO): YES